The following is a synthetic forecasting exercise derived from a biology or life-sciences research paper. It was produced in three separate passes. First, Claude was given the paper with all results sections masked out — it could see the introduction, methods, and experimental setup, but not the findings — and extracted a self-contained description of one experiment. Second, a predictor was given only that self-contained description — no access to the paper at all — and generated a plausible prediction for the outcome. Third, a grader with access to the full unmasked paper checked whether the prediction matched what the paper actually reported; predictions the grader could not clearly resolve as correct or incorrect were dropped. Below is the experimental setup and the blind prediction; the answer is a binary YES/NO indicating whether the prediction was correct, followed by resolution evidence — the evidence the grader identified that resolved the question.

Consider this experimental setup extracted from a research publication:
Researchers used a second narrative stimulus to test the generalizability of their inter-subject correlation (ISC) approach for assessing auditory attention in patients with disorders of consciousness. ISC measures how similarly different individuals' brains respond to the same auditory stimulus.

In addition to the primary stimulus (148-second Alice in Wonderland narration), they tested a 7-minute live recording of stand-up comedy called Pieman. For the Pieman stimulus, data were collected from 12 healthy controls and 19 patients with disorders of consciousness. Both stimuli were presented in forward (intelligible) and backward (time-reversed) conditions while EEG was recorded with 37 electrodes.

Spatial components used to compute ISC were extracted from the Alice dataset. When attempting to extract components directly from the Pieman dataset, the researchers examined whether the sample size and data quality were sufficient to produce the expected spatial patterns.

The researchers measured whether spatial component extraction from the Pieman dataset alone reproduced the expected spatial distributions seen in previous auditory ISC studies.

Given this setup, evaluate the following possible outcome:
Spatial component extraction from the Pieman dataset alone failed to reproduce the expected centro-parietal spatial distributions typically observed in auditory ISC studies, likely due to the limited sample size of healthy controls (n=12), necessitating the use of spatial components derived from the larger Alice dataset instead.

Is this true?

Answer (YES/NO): YES